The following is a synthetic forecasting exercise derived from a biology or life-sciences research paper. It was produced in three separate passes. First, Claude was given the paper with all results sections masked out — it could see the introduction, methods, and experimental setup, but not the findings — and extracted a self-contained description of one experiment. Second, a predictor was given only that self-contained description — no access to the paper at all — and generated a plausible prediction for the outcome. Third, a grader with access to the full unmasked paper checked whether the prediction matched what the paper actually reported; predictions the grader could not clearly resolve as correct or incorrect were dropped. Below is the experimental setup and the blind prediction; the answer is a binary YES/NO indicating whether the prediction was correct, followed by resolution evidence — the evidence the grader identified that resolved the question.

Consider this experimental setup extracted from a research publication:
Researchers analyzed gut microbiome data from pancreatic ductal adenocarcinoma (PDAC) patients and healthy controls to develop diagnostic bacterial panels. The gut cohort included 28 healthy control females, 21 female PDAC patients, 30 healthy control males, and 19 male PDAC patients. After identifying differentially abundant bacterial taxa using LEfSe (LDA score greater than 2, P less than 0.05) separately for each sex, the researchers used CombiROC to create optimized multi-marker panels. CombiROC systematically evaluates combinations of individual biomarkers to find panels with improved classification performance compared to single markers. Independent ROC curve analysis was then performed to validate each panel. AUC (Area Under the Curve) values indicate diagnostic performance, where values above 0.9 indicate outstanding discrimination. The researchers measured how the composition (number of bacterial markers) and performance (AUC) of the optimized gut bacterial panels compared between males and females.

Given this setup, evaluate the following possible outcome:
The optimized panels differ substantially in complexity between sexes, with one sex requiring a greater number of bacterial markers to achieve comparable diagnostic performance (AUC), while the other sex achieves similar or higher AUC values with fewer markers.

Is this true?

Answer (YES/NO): NO